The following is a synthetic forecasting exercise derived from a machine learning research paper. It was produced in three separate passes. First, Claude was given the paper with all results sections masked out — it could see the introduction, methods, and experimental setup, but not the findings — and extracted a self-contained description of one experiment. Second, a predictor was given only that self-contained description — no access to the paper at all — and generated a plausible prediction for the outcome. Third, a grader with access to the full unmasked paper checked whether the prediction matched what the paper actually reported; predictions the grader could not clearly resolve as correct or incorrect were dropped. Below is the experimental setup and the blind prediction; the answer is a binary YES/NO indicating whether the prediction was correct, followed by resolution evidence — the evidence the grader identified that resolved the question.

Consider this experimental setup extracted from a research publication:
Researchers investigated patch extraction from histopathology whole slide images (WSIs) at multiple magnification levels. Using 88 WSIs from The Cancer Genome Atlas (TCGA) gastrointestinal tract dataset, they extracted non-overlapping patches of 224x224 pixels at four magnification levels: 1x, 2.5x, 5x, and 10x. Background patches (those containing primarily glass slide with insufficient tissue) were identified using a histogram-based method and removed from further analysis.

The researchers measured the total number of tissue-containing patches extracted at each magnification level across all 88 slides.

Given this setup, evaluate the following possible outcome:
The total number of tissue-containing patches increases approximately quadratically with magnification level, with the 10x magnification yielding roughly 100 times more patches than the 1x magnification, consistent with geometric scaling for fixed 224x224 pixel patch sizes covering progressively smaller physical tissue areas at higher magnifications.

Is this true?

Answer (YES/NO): NO